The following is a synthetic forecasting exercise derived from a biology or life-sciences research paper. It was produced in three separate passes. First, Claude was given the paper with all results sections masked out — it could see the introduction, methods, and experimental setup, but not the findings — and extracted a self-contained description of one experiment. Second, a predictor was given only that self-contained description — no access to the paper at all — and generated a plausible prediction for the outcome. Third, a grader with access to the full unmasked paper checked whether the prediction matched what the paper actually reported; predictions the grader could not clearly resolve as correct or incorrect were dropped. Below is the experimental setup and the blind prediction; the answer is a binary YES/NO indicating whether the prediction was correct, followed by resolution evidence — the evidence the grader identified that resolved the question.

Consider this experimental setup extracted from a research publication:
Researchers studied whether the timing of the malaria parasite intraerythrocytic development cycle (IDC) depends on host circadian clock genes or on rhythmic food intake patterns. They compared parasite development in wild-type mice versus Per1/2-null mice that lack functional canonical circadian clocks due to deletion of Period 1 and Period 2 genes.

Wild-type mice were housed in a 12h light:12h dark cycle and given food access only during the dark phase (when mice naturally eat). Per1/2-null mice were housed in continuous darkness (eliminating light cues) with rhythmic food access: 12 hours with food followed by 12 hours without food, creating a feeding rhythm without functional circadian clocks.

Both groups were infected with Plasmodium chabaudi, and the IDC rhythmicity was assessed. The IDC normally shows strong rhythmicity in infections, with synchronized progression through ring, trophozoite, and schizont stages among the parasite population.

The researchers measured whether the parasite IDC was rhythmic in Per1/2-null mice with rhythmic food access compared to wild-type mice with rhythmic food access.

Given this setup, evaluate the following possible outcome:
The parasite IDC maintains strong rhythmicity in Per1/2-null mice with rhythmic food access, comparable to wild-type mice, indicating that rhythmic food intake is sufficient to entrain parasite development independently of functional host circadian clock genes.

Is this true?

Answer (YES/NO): YES